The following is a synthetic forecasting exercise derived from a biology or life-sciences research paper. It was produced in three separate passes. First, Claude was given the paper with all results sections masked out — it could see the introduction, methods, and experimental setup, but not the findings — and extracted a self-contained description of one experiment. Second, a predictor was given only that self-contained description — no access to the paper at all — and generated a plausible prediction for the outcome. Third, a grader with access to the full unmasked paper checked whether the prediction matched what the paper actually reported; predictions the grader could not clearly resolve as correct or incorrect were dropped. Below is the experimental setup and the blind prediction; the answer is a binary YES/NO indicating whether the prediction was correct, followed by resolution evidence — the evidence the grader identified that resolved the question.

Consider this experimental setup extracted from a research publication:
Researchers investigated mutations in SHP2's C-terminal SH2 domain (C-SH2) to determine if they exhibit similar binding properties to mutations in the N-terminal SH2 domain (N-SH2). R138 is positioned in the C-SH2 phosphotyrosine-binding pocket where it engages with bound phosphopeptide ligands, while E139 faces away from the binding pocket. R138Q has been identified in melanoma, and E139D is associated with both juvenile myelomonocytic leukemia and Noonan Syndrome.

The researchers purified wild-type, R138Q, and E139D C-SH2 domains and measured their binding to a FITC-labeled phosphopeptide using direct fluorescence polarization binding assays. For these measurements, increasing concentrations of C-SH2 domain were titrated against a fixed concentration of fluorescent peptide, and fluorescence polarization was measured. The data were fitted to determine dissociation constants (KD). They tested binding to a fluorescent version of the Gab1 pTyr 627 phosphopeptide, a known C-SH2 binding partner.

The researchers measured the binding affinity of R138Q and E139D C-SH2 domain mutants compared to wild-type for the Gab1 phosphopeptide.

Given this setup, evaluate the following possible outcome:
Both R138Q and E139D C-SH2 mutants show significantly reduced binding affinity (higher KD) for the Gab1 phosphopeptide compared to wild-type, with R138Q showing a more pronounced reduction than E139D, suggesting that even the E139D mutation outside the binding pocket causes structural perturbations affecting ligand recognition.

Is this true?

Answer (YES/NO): NO